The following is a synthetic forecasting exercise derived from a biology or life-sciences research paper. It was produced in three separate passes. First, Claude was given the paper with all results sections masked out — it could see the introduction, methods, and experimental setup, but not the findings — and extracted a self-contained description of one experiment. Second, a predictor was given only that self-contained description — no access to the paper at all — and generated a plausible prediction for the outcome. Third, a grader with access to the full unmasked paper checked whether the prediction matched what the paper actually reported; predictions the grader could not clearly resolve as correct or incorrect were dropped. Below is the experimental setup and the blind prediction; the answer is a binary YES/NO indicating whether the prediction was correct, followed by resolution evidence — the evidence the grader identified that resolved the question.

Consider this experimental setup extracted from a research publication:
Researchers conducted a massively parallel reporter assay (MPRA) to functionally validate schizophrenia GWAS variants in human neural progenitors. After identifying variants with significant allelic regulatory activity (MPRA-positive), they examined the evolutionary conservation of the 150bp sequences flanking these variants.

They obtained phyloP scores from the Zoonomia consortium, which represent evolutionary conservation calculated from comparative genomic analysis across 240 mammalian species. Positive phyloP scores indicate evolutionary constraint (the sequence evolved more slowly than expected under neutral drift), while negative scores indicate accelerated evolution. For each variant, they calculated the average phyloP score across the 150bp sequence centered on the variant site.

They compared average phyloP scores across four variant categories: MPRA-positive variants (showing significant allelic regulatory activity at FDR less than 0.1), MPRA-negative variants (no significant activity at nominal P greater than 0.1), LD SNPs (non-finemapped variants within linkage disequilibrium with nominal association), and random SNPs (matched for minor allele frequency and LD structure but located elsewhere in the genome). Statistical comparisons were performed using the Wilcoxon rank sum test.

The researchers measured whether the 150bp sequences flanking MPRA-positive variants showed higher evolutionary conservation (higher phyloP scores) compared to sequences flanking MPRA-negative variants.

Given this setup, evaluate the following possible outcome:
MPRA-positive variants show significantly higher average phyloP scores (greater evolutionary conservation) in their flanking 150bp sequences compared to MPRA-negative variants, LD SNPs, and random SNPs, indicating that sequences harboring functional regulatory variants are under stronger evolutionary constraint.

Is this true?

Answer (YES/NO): NO